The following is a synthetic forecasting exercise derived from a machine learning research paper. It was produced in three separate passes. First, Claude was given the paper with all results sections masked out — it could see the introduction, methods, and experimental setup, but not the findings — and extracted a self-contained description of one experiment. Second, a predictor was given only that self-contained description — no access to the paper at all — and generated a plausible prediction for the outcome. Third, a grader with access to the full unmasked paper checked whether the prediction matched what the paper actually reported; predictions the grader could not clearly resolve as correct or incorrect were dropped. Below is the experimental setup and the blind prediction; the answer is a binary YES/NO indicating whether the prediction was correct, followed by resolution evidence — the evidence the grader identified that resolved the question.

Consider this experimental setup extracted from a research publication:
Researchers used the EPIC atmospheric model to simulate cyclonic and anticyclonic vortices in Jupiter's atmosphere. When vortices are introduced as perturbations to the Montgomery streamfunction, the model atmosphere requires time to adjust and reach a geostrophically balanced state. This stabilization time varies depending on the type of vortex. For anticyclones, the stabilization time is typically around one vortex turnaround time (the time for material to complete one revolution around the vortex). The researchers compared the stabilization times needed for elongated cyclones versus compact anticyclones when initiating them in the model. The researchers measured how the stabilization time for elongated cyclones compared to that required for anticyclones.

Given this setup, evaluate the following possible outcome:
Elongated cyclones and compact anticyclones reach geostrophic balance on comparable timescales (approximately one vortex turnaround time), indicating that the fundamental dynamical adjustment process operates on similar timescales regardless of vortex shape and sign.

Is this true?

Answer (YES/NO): NO